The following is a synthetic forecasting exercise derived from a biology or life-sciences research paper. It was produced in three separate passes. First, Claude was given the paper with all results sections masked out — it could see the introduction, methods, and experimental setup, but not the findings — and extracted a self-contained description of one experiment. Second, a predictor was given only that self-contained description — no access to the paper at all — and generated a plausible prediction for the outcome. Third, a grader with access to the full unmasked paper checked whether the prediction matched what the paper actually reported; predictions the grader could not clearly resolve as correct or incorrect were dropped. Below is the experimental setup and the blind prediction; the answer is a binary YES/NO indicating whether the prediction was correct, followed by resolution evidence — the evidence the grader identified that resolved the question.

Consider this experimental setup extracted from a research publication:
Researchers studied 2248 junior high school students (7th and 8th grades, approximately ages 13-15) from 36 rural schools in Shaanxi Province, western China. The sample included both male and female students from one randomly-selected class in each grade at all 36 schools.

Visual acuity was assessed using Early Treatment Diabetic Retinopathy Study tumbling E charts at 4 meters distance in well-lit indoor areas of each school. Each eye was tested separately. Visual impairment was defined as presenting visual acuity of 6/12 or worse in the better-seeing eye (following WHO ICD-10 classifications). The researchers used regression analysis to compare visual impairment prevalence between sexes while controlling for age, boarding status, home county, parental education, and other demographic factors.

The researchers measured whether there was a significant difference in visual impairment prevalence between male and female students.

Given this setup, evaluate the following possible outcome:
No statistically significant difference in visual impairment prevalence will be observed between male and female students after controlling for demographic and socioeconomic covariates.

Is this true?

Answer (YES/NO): NO